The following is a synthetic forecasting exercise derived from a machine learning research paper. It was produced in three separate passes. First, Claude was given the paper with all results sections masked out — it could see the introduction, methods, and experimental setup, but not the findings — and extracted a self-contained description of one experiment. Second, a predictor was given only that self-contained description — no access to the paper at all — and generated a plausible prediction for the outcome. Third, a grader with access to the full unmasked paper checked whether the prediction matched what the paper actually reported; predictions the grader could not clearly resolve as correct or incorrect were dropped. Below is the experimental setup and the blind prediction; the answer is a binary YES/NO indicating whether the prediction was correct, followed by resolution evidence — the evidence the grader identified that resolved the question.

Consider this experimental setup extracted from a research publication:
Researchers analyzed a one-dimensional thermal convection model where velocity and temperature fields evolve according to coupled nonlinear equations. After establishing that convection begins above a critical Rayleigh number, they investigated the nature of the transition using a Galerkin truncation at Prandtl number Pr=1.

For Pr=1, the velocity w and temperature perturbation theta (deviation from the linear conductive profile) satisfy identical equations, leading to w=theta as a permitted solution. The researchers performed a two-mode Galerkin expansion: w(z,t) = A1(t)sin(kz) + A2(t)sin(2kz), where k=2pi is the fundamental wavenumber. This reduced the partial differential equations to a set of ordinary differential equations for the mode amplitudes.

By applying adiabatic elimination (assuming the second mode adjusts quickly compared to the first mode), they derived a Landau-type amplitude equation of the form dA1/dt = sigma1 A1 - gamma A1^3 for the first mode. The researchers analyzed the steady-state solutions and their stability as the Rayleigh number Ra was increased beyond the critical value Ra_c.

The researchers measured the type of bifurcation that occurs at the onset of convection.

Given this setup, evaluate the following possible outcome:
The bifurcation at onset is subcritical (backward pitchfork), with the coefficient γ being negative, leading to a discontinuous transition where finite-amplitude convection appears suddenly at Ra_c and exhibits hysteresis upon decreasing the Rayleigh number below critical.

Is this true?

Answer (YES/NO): NO